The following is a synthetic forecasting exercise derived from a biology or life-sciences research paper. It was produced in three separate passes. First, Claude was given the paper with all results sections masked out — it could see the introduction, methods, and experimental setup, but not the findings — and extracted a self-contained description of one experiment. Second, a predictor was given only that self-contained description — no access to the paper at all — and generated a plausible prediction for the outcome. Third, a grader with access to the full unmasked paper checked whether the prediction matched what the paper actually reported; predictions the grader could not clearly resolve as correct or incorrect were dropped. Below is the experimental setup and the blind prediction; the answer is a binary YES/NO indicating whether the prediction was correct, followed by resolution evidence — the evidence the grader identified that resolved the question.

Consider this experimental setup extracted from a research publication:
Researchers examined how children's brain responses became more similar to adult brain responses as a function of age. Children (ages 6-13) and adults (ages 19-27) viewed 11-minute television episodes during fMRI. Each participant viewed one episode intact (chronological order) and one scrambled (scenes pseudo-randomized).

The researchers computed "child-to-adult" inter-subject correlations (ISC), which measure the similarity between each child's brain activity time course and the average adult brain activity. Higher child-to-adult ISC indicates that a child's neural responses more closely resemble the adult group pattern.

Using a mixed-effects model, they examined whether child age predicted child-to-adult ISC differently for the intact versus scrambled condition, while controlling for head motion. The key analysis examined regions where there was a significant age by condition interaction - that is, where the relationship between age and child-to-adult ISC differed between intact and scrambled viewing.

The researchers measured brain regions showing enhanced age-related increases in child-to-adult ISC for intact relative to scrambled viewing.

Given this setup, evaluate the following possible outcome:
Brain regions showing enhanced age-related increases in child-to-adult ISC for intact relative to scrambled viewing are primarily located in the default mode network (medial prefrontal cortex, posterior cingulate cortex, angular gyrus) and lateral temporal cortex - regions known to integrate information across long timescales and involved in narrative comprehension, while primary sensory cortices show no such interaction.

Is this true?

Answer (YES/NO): NO